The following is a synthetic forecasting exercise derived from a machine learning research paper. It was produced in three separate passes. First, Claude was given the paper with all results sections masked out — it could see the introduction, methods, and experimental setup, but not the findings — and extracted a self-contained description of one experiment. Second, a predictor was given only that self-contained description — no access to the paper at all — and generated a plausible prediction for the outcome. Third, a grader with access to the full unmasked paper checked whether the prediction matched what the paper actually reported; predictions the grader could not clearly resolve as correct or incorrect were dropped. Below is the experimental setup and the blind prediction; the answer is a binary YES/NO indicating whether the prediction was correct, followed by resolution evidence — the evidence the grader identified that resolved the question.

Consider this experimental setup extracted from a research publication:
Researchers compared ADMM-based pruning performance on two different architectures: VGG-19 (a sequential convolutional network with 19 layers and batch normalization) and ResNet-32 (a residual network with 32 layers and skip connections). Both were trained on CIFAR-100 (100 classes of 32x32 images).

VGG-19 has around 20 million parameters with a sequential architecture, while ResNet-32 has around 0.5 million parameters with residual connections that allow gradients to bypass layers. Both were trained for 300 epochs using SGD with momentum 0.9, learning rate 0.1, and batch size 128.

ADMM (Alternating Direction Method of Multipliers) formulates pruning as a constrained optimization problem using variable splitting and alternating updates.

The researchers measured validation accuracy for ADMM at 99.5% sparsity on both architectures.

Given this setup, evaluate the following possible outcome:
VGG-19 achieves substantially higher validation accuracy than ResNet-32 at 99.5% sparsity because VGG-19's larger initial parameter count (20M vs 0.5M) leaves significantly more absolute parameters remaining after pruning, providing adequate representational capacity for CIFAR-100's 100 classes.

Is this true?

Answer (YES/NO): YES